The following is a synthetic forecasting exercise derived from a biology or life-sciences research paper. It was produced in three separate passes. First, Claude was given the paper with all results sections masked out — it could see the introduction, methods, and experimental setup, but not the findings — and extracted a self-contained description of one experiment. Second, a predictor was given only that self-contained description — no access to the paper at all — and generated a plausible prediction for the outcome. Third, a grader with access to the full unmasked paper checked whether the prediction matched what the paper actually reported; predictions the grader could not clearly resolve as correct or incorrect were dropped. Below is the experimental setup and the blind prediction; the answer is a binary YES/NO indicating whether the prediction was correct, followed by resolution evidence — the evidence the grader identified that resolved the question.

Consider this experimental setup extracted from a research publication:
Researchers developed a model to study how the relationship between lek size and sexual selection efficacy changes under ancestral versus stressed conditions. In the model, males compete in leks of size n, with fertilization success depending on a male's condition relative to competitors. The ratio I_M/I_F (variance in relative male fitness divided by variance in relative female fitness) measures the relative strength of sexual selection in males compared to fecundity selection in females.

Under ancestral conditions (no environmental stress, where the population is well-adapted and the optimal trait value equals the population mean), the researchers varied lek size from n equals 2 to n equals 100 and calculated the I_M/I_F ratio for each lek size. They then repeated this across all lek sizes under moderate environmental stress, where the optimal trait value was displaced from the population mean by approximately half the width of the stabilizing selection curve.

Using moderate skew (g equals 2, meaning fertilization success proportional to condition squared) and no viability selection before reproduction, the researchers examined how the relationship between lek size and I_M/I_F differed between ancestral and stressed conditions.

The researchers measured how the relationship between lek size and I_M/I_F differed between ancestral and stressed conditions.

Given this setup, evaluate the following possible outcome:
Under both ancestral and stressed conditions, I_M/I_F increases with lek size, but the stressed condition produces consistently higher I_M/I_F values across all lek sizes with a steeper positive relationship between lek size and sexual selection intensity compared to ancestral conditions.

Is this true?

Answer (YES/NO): NO